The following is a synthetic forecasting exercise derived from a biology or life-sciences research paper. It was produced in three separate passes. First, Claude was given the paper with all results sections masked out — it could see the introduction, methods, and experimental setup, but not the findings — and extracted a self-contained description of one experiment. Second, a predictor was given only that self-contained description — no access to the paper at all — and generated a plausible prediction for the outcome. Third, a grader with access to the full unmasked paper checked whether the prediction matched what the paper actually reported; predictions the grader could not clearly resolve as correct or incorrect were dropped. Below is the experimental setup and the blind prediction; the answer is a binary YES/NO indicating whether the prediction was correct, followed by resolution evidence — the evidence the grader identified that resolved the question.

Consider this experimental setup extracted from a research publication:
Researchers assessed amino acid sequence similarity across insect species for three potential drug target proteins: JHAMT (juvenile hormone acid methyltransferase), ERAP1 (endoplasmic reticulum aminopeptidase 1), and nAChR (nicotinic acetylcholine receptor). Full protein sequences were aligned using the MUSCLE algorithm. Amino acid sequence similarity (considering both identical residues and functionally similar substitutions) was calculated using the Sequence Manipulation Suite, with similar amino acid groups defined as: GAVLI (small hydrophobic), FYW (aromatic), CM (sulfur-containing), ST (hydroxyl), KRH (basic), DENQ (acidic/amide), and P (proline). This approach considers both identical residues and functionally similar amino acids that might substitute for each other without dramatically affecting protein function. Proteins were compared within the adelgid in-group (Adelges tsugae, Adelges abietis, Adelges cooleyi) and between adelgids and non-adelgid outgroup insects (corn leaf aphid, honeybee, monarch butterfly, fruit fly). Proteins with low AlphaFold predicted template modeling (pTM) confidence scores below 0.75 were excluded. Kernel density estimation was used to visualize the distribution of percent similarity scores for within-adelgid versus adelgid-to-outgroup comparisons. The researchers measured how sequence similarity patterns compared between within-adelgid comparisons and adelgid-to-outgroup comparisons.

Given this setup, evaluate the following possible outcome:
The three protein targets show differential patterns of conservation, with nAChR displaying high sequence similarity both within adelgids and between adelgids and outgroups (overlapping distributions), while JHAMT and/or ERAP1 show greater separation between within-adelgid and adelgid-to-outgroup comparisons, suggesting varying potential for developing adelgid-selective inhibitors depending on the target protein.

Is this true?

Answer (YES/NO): NO